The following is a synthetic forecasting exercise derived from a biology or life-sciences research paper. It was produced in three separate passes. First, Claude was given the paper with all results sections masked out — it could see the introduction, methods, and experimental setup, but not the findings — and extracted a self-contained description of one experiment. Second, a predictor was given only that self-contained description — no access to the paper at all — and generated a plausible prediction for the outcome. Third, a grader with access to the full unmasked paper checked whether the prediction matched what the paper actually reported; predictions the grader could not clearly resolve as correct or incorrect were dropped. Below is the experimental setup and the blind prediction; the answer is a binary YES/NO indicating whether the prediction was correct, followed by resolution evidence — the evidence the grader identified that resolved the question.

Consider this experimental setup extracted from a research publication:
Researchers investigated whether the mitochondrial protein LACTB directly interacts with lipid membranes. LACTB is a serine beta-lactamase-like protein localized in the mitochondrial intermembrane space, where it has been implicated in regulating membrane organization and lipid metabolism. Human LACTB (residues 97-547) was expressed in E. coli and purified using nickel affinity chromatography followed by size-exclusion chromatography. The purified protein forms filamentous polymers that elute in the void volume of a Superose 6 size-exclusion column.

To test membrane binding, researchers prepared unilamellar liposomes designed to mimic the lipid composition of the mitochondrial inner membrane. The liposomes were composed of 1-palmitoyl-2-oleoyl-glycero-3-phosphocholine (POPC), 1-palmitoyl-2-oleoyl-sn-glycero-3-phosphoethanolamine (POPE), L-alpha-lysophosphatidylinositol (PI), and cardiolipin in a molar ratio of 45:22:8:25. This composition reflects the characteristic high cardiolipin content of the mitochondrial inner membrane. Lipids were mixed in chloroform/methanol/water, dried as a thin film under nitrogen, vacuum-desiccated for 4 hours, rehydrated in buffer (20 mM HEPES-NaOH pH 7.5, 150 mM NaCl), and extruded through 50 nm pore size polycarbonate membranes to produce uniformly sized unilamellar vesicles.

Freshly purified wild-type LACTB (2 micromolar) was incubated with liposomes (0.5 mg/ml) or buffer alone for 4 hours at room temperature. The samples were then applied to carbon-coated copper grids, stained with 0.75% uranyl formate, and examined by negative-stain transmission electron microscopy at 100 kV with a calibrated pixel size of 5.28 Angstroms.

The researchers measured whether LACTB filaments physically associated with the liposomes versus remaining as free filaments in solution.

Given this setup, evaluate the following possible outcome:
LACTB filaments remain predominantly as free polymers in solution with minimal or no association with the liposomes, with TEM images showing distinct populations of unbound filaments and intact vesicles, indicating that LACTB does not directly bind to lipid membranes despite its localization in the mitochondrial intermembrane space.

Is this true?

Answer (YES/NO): NO